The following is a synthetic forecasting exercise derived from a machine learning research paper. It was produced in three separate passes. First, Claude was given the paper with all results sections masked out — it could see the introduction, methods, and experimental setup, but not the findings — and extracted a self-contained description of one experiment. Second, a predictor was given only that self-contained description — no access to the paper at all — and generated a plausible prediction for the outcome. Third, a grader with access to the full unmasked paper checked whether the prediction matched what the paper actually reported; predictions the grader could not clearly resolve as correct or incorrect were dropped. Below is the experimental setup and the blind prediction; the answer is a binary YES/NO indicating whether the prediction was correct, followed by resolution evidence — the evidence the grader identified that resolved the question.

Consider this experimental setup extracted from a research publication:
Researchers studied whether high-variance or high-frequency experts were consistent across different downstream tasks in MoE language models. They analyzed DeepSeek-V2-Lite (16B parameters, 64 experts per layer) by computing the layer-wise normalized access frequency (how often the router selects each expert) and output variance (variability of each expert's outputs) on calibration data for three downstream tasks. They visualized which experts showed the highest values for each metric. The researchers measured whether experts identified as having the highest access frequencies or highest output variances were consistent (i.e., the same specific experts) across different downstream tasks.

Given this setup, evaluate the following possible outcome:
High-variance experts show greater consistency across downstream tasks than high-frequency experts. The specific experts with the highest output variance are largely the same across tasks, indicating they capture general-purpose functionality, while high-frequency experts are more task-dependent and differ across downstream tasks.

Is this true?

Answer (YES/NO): NO